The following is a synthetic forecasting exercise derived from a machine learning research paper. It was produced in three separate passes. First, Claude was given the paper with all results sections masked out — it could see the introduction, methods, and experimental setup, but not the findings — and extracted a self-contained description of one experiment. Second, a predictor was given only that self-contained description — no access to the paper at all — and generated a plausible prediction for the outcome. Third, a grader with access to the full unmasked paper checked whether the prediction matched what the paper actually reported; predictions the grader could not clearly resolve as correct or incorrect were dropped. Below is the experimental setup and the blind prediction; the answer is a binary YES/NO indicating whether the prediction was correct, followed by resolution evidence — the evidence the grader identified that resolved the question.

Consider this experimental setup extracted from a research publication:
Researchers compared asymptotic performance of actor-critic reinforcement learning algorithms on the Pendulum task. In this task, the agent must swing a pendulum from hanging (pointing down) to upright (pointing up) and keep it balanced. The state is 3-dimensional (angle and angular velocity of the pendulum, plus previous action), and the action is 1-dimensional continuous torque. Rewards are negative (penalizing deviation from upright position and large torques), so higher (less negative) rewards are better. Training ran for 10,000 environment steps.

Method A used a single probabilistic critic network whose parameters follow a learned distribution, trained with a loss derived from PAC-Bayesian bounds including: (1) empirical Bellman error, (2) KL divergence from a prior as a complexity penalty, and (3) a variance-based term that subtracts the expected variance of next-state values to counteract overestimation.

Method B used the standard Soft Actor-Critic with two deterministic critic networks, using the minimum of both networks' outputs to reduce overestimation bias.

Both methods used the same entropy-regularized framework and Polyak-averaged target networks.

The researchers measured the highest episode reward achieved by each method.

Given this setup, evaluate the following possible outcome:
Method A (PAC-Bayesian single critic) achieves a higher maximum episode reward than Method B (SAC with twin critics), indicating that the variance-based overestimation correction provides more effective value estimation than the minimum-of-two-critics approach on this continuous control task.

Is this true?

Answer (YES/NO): YES